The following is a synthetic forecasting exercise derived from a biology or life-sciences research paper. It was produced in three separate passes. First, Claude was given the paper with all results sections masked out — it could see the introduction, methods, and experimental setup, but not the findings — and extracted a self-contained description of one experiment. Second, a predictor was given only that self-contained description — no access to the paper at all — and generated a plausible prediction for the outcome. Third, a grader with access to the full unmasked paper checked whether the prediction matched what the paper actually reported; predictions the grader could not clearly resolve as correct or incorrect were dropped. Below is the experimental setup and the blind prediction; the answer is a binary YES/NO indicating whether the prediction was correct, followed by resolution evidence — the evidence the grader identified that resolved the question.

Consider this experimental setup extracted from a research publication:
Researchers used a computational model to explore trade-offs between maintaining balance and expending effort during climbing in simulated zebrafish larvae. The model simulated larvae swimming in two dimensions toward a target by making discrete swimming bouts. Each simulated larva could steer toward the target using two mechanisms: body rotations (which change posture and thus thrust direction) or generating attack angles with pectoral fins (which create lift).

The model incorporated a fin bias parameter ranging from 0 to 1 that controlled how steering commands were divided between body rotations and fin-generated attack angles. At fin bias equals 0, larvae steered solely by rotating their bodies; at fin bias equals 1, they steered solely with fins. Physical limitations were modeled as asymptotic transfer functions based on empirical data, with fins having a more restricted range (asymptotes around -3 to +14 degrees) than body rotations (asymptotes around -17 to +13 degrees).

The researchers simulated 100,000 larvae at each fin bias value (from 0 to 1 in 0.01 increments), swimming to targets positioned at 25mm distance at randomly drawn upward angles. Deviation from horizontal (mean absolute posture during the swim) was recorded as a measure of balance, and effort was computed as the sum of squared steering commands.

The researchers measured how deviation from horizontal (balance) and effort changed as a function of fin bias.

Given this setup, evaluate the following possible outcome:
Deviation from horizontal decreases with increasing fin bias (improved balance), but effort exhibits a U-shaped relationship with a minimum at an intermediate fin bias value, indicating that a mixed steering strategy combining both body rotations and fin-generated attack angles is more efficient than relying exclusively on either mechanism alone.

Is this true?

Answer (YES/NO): NO